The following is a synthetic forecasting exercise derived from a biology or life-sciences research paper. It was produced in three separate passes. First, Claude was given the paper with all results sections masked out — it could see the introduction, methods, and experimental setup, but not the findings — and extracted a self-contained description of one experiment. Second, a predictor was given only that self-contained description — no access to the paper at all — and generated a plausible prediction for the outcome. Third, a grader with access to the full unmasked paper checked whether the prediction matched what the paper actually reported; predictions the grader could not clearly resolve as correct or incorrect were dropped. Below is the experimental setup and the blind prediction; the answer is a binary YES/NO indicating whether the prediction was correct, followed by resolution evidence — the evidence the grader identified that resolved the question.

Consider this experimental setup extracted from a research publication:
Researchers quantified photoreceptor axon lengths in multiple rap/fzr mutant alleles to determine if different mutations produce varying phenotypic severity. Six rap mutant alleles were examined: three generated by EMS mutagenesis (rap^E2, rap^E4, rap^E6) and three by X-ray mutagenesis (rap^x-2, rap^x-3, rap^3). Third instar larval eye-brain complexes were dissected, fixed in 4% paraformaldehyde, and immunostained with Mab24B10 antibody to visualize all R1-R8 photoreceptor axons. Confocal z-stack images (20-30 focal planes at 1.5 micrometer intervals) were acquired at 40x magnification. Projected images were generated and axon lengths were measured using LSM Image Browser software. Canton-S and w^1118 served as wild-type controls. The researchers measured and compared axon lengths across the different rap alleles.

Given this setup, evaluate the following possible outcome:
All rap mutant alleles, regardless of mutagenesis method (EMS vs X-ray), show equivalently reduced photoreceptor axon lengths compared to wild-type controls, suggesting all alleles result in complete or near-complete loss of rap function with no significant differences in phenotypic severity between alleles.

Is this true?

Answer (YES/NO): NO